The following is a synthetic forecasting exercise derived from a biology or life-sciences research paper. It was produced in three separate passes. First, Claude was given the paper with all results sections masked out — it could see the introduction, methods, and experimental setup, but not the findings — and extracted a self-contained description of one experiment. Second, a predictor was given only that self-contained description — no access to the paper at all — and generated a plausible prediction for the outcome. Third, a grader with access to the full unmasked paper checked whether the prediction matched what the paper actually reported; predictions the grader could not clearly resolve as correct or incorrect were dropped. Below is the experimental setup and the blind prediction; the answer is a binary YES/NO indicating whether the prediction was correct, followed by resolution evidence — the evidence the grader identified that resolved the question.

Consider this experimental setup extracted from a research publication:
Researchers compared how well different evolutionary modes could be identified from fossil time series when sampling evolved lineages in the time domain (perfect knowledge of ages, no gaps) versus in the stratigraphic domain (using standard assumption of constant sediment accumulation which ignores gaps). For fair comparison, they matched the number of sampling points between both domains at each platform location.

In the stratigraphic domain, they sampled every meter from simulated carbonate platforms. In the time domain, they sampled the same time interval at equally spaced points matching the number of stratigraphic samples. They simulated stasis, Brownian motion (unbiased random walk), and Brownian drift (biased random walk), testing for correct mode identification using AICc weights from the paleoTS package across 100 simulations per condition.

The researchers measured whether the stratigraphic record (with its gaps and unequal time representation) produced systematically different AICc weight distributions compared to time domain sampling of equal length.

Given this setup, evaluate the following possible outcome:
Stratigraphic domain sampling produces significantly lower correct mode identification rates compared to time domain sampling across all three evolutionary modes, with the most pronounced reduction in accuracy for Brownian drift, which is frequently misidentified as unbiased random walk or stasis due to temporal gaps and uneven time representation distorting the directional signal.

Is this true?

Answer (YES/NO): NO